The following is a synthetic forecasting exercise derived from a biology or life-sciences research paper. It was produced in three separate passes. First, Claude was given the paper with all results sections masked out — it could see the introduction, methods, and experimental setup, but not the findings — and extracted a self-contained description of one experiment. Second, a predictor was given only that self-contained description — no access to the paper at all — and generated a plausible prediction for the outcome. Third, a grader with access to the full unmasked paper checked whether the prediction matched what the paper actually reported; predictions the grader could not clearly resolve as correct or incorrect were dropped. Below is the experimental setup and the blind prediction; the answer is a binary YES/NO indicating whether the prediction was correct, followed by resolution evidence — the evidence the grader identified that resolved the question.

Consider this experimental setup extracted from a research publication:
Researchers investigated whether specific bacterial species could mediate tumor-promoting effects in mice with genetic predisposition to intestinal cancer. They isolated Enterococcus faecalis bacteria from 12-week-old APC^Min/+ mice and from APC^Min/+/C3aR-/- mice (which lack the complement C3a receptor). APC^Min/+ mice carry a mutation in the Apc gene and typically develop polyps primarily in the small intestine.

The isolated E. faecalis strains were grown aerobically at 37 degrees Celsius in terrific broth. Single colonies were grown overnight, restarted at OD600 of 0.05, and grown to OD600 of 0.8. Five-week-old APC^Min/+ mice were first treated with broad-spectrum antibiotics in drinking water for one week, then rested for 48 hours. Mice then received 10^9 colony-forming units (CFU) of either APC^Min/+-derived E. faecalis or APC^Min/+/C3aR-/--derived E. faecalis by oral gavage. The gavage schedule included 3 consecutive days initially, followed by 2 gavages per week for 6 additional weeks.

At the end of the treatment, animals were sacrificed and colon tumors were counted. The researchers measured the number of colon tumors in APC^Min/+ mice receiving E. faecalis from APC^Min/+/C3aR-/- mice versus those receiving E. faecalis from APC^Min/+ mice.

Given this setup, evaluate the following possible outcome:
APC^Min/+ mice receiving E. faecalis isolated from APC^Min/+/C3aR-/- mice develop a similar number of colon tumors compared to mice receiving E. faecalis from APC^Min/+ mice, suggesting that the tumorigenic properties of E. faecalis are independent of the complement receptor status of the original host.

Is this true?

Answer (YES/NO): NO